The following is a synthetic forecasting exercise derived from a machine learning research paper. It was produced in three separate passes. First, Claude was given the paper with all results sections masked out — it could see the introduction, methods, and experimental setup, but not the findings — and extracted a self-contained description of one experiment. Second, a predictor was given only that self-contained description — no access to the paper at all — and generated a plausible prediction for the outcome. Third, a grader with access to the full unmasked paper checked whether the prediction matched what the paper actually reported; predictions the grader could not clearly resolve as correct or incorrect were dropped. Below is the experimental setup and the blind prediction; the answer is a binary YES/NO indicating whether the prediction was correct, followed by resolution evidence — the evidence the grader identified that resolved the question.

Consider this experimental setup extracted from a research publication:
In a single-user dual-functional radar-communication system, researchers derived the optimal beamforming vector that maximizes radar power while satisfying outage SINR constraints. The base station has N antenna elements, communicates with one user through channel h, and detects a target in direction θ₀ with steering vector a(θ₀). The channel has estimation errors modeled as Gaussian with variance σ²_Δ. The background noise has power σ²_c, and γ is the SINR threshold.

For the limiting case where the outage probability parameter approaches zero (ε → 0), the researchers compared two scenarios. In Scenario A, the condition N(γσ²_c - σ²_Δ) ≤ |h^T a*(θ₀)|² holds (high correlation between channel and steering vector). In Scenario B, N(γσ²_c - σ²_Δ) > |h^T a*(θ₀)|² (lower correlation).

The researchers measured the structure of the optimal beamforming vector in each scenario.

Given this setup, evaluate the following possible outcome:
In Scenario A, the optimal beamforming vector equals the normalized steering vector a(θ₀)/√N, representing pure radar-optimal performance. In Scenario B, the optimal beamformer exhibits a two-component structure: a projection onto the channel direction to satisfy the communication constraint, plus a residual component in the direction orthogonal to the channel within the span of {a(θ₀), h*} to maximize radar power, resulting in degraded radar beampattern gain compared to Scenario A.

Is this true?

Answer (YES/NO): NO